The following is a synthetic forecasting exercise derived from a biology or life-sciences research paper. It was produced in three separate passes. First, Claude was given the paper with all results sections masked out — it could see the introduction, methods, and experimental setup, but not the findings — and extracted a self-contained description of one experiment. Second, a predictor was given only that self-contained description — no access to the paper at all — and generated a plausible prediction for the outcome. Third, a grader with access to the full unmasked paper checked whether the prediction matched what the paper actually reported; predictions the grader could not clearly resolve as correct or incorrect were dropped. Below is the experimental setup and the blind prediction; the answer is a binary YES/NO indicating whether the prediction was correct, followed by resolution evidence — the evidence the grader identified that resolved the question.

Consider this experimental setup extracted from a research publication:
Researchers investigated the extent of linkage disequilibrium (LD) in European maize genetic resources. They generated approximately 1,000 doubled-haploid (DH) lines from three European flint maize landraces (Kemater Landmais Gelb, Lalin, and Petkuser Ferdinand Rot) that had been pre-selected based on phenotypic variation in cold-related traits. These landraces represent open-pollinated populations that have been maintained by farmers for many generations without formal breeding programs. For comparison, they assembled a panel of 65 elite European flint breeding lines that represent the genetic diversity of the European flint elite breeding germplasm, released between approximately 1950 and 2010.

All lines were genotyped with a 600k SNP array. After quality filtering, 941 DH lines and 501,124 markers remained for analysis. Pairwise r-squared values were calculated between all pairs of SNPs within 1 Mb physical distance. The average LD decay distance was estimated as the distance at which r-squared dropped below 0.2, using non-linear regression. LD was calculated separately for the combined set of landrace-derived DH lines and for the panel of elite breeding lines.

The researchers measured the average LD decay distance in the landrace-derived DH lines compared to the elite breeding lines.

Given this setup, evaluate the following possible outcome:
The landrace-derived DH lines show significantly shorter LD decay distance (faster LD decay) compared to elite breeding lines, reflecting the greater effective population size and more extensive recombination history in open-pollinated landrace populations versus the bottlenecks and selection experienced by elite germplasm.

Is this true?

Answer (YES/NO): NO